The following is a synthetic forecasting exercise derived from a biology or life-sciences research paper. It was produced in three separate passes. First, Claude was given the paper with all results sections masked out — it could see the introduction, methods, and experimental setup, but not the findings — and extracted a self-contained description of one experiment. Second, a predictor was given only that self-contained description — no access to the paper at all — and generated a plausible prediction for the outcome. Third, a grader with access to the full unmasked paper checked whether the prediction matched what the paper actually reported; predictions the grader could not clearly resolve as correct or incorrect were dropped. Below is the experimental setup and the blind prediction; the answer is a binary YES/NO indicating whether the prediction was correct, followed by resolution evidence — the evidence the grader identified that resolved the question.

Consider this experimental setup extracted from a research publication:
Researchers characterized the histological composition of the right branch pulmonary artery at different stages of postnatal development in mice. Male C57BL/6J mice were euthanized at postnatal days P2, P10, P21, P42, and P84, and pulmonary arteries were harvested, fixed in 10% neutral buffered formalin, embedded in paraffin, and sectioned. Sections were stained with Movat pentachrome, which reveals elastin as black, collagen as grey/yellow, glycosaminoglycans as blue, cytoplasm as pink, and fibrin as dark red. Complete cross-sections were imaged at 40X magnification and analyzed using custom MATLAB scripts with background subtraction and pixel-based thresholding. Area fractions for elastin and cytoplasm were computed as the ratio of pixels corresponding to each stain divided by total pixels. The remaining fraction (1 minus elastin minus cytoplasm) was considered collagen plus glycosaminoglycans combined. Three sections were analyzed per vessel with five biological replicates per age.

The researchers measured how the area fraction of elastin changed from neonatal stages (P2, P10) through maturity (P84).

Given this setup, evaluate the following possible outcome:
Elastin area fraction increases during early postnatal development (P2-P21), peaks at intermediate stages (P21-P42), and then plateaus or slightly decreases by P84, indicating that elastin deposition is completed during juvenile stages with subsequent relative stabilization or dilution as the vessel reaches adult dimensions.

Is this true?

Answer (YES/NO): NO